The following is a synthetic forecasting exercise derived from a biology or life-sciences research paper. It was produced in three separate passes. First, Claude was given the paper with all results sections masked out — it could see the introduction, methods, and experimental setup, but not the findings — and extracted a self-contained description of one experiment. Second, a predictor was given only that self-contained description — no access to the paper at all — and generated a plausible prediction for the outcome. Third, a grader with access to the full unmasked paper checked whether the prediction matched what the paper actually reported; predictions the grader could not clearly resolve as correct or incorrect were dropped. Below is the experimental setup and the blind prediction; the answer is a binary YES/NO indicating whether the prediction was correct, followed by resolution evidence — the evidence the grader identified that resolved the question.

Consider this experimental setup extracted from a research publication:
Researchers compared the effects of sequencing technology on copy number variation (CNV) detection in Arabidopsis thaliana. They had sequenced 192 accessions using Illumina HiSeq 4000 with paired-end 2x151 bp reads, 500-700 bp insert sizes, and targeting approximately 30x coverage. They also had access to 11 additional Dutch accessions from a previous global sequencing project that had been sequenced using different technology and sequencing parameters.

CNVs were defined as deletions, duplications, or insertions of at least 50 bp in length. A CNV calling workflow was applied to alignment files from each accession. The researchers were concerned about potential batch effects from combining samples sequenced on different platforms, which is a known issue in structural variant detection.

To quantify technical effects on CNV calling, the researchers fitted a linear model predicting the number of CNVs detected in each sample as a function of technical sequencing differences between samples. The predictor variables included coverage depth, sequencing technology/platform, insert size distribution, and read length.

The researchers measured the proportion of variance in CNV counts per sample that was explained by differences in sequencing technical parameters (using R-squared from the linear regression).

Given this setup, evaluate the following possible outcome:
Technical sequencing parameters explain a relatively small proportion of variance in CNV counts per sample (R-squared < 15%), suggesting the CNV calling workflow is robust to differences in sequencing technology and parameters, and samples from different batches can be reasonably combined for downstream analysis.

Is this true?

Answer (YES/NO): NO